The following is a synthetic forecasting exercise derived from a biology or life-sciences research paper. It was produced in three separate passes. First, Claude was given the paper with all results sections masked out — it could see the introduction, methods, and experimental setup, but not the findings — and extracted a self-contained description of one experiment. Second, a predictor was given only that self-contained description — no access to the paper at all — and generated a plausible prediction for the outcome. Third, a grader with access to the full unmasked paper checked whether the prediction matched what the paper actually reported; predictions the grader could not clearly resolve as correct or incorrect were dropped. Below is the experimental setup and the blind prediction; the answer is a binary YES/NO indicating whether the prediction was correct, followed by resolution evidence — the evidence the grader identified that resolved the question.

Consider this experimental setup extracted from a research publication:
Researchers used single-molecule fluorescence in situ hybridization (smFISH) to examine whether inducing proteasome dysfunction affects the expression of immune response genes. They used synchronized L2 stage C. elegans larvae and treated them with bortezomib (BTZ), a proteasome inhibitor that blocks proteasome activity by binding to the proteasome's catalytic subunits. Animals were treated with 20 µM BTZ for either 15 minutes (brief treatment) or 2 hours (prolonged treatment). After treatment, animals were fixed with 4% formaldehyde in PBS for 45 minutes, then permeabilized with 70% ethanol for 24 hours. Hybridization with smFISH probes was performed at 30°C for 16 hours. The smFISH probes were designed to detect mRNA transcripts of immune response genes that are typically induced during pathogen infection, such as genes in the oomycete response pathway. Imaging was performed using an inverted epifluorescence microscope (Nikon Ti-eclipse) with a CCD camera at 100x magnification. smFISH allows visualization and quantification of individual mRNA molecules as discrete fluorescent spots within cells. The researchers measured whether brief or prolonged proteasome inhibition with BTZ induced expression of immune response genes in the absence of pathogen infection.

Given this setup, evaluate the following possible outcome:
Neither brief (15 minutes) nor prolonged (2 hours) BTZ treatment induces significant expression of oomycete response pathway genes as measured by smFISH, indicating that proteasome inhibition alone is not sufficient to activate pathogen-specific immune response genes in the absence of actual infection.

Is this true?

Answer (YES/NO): NO